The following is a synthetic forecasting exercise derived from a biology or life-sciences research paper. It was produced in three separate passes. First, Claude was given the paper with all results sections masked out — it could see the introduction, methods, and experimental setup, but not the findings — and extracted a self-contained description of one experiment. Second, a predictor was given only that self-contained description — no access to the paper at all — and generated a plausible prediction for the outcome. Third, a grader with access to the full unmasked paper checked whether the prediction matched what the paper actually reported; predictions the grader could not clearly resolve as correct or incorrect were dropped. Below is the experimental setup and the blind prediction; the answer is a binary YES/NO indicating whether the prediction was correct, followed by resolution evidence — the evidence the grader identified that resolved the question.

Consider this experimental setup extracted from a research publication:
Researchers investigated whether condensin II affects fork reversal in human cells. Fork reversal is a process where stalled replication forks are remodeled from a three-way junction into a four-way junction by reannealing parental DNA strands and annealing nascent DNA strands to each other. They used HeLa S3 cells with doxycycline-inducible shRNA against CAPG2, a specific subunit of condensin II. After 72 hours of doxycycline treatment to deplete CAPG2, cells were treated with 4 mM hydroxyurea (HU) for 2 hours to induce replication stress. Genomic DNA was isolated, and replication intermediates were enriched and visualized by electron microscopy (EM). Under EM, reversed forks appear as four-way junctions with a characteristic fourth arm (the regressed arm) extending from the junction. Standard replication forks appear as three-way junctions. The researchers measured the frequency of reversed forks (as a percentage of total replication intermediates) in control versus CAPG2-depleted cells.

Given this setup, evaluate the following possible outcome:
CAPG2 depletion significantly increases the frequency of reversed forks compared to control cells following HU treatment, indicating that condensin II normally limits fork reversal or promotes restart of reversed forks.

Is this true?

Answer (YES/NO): NO